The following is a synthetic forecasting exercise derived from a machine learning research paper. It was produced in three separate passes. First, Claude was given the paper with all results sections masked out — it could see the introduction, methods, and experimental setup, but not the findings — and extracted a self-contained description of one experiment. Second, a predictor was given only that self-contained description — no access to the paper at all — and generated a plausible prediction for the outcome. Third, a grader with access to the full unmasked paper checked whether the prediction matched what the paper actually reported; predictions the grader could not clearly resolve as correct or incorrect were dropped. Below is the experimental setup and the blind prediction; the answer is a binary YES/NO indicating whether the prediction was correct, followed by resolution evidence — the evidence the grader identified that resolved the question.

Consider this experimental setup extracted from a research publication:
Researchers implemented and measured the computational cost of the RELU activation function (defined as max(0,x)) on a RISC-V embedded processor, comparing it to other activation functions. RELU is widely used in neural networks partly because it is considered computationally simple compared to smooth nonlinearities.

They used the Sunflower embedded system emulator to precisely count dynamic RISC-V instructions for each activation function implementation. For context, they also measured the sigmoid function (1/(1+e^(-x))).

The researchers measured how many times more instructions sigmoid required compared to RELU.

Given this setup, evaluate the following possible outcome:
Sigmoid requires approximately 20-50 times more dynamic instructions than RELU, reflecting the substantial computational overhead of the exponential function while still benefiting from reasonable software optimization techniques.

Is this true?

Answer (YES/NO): NO